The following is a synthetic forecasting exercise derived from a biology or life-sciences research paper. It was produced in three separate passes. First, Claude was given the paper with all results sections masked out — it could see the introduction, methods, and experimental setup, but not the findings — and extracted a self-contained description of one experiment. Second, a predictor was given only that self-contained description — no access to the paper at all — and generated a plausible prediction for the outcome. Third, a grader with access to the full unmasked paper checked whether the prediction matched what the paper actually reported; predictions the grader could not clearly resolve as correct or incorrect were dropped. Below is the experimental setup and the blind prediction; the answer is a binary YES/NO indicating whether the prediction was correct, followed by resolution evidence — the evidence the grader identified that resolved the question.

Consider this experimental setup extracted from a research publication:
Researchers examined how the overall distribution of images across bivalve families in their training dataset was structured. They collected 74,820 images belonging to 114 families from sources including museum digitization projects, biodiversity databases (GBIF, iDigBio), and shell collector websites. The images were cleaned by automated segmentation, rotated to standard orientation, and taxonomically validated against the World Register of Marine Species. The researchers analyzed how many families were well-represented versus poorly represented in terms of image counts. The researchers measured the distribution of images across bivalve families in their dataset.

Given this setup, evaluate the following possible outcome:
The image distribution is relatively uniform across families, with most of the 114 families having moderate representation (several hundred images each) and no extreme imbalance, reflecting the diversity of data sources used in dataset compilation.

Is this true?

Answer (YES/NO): NO